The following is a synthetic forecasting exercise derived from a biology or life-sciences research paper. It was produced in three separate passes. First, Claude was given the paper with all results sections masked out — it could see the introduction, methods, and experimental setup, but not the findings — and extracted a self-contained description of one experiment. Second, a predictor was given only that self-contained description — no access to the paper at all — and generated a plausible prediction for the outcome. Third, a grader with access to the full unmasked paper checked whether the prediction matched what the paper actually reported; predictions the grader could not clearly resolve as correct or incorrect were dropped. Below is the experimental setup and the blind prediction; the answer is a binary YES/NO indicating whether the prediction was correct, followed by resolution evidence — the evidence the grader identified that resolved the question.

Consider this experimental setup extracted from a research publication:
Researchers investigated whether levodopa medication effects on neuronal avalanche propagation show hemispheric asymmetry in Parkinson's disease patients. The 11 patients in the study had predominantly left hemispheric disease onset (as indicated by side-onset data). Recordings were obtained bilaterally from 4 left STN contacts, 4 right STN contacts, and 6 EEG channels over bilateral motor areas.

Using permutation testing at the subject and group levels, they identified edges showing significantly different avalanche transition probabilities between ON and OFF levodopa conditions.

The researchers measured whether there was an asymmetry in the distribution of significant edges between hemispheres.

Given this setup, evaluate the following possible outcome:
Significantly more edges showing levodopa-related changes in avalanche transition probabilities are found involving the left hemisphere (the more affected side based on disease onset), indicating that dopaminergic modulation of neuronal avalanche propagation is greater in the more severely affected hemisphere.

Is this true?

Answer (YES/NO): NO